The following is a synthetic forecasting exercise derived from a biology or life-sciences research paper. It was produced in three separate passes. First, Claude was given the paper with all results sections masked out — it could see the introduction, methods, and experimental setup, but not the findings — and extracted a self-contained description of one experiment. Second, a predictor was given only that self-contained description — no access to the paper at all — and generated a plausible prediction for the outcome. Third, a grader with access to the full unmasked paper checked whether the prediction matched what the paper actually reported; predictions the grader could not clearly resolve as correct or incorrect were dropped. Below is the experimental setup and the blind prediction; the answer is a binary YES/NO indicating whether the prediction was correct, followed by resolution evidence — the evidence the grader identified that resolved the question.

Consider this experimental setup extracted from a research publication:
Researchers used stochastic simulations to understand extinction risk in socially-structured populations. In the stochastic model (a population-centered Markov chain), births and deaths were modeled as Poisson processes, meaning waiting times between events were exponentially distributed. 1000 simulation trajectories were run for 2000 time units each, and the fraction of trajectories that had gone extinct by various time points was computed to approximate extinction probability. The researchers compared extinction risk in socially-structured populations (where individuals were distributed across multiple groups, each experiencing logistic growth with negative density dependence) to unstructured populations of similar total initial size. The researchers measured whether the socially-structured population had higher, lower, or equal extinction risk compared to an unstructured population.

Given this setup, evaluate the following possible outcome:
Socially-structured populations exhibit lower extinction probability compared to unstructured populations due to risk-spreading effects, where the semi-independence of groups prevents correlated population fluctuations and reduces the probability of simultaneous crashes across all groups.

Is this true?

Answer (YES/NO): NO